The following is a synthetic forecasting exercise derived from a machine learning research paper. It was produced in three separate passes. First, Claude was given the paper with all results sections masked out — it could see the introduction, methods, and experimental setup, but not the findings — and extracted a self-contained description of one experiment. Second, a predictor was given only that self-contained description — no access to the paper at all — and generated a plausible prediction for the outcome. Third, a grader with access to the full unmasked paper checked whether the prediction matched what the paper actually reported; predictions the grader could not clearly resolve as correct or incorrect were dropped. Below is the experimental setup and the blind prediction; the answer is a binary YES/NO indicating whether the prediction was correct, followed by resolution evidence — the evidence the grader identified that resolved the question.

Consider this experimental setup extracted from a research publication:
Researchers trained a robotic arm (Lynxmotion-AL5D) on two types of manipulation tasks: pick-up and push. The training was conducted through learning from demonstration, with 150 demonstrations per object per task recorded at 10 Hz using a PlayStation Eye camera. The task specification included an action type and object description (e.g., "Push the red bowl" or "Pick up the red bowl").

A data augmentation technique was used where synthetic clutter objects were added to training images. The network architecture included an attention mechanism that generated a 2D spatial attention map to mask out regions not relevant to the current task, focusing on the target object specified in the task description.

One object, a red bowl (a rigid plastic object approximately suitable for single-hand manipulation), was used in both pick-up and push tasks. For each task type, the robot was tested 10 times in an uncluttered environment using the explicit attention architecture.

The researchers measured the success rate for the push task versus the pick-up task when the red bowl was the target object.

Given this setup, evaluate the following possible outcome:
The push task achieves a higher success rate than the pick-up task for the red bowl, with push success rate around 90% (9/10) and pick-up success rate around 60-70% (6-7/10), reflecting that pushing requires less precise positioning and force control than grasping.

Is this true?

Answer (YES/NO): NO